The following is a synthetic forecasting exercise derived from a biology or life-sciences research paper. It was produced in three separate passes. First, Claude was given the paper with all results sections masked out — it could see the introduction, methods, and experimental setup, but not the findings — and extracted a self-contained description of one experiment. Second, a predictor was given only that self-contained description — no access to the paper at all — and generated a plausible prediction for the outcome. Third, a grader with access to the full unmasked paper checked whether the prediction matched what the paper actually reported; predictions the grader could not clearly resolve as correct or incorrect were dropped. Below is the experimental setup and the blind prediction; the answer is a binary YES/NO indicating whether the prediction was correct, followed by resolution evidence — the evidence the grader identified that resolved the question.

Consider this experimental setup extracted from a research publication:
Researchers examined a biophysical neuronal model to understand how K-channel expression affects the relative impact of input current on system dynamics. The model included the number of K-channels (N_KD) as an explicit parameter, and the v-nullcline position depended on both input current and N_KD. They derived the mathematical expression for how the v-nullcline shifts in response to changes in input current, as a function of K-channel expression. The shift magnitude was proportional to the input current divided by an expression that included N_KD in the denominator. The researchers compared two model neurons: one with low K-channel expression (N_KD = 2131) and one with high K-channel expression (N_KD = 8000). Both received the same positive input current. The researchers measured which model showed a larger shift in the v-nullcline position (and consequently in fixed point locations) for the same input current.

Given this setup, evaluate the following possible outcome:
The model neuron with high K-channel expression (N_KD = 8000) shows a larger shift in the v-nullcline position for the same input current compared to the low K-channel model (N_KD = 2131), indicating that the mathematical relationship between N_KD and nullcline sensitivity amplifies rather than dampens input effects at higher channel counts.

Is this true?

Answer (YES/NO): NO